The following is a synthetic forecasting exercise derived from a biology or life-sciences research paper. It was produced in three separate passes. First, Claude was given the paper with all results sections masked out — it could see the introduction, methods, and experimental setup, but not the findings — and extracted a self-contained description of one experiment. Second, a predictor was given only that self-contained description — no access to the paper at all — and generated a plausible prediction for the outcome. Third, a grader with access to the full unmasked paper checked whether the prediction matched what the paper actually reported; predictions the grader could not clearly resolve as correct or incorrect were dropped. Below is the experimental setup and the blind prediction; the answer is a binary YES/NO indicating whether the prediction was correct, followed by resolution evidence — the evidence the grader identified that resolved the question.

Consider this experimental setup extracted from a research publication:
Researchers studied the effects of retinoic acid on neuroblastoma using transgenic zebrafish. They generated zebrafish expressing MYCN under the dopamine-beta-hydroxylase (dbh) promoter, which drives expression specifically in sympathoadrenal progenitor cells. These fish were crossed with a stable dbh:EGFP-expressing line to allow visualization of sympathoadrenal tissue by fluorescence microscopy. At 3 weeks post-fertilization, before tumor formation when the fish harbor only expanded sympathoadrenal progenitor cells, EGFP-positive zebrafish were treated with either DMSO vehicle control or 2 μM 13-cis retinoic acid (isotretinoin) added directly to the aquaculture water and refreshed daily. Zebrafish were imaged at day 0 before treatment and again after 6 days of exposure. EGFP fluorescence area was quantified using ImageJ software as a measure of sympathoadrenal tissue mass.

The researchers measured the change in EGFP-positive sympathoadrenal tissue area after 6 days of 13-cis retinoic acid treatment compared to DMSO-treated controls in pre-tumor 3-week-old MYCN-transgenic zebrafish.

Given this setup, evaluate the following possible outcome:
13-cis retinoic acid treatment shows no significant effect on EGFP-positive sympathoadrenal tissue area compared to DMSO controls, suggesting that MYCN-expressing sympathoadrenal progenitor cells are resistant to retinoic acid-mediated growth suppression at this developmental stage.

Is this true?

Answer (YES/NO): NO